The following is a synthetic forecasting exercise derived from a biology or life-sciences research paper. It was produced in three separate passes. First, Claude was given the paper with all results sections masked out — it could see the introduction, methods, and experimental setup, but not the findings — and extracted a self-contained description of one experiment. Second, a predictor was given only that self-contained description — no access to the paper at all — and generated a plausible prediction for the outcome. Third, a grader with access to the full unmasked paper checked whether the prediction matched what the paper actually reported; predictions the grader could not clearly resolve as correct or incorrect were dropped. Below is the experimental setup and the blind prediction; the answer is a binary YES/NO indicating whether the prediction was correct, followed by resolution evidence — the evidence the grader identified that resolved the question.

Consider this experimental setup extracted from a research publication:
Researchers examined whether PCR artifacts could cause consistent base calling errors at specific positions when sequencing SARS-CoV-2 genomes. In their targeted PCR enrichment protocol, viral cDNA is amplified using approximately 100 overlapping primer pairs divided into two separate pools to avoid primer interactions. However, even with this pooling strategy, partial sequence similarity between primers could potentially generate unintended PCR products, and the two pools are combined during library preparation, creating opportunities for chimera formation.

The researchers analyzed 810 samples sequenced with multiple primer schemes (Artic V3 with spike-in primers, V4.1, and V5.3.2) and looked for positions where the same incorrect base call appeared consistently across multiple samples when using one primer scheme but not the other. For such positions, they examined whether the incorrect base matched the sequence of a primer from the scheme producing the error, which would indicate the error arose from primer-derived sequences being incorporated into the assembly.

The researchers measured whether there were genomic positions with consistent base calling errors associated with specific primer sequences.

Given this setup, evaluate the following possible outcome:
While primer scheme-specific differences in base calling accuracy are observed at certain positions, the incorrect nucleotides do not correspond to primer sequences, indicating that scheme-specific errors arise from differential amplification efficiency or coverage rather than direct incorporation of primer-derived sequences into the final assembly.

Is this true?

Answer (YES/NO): NO